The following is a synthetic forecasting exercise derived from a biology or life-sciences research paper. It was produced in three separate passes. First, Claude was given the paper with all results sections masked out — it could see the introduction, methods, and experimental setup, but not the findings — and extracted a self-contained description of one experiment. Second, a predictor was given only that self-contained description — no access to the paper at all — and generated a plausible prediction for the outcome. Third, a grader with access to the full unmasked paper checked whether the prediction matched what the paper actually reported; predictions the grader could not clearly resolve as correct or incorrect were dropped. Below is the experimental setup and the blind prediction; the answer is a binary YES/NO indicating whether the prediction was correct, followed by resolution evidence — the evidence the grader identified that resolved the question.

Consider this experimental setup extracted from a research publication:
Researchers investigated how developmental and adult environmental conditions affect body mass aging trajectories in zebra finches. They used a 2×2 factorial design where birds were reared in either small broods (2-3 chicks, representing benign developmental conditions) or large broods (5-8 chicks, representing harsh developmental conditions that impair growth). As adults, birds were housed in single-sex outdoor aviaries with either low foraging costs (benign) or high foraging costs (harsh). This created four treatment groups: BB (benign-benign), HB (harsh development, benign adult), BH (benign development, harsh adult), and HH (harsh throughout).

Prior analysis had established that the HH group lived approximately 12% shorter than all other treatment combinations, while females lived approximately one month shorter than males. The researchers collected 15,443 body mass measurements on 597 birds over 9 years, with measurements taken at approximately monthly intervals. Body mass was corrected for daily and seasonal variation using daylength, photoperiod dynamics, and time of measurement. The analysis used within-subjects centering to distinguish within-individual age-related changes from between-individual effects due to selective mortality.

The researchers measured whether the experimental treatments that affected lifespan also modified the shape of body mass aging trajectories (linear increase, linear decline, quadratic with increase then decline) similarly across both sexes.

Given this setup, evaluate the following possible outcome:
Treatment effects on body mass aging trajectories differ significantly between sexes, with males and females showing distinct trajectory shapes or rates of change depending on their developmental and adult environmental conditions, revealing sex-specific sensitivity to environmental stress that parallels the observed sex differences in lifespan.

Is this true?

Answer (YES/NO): YES